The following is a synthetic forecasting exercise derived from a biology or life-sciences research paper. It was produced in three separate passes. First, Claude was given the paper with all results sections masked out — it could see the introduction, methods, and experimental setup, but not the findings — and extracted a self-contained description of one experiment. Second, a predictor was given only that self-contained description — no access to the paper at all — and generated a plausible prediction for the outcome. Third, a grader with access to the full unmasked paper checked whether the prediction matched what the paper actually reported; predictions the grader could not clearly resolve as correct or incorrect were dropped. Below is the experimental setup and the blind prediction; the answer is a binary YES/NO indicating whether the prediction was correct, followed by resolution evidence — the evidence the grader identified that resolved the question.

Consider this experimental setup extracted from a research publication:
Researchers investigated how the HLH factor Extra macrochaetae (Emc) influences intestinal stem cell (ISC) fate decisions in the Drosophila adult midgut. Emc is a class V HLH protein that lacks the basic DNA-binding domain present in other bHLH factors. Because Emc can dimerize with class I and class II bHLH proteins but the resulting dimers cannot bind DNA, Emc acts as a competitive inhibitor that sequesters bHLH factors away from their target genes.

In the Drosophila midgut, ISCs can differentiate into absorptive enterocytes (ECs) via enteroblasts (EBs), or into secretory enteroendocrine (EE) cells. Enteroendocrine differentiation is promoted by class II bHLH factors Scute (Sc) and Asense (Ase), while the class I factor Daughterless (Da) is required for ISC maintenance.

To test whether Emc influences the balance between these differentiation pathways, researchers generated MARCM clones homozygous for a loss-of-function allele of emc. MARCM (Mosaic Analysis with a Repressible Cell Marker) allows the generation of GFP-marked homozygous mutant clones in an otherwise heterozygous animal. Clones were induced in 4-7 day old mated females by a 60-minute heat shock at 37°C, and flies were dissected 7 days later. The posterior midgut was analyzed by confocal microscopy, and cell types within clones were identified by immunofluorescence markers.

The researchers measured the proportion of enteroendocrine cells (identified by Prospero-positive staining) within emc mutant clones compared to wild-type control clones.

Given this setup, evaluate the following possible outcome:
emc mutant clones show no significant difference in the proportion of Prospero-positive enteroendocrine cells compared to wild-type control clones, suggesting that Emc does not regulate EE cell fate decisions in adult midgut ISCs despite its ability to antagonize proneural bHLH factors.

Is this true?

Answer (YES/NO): NO